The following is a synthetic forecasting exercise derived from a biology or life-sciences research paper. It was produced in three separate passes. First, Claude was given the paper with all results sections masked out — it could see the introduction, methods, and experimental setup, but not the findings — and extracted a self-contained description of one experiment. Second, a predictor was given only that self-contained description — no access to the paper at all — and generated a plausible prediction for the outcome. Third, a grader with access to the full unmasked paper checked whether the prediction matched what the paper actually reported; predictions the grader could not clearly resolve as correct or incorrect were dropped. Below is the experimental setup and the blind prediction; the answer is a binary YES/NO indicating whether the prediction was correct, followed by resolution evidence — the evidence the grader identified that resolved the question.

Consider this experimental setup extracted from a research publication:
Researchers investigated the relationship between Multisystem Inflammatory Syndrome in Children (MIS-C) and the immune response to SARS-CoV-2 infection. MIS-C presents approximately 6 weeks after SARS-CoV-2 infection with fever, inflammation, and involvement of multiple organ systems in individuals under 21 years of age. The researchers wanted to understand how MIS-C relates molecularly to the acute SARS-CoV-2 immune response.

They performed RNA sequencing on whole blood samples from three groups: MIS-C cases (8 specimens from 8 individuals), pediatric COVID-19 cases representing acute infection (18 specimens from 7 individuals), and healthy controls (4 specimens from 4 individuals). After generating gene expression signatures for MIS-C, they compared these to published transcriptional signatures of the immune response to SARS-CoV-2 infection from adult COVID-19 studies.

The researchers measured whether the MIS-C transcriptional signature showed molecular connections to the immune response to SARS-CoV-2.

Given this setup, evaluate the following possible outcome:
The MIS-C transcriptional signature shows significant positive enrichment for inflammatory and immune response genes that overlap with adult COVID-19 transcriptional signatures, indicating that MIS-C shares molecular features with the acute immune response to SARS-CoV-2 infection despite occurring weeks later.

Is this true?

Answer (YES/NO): NO